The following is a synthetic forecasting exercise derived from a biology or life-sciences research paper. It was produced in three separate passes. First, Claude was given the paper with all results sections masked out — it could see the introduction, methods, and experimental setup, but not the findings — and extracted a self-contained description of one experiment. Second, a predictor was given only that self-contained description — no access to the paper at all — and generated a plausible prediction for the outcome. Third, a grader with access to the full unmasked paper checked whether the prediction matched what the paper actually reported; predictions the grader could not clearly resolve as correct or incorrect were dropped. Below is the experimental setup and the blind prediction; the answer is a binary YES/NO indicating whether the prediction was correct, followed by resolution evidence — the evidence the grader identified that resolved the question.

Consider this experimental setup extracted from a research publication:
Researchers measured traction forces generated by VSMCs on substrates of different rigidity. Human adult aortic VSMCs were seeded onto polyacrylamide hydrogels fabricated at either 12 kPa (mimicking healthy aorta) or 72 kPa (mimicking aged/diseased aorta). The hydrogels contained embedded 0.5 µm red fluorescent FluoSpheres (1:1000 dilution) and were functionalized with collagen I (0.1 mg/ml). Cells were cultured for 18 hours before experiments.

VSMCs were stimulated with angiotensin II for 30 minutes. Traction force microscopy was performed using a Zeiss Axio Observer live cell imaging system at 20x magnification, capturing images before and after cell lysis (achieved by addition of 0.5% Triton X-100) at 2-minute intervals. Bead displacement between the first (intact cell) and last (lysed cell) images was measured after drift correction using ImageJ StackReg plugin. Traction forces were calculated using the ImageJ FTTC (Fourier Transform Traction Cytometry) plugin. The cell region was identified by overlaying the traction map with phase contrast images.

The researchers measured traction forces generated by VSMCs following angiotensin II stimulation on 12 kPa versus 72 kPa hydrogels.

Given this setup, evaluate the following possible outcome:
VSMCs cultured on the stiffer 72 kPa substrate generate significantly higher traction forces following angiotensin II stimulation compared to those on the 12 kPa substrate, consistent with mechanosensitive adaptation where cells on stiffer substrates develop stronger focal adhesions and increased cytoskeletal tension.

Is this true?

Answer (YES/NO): YES